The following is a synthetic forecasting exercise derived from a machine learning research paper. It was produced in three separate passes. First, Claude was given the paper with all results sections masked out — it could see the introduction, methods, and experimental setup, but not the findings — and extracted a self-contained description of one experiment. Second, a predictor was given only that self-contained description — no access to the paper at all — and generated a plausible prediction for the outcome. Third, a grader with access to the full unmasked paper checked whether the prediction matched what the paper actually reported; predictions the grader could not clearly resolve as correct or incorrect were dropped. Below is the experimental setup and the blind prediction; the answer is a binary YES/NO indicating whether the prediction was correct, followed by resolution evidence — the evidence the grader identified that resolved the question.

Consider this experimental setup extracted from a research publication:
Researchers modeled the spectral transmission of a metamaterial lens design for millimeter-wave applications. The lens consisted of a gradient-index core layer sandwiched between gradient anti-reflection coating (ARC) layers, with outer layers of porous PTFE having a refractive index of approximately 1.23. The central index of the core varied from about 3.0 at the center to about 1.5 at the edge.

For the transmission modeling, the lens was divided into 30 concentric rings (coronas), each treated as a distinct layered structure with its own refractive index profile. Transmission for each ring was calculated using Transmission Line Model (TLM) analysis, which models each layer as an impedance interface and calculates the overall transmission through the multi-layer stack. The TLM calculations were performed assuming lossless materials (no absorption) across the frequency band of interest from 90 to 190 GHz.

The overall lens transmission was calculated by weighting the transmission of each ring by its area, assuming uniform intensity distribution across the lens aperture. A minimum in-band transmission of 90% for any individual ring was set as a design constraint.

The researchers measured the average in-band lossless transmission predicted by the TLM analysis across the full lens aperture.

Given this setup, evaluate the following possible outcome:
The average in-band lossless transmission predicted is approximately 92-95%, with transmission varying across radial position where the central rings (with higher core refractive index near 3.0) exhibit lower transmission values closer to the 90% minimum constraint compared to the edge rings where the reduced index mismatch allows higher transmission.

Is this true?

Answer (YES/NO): NO